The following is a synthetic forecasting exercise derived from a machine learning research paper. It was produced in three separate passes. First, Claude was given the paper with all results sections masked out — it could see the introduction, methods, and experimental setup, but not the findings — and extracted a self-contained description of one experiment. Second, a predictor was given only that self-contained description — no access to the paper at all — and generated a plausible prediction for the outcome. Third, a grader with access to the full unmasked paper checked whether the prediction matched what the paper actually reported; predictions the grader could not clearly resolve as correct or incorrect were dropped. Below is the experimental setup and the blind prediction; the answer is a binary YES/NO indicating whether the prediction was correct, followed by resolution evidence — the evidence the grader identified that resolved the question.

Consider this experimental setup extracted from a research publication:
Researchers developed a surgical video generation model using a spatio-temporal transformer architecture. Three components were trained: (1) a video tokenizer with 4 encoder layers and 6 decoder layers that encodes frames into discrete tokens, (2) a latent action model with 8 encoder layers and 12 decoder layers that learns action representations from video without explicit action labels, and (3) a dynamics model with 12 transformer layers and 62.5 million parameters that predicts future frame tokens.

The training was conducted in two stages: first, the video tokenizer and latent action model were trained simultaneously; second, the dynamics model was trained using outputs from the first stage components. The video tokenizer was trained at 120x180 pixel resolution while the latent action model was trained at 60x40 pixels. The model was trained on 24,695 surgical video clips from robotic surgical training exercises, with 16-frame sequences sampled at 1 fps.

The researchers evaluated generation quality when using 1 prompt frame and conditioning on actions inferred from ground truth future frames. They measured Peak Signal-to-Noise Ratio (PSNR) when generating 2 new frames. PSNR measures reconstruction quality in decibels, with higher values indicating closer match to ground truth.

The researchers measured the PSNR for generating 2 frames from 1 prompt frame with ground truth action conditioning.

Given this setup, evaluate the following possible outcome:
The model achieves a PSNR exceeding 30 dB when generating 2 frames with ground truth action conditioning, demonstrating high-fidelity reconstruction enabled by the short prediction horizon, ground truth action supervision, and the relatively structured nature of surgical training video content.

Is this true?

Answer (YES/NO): NO